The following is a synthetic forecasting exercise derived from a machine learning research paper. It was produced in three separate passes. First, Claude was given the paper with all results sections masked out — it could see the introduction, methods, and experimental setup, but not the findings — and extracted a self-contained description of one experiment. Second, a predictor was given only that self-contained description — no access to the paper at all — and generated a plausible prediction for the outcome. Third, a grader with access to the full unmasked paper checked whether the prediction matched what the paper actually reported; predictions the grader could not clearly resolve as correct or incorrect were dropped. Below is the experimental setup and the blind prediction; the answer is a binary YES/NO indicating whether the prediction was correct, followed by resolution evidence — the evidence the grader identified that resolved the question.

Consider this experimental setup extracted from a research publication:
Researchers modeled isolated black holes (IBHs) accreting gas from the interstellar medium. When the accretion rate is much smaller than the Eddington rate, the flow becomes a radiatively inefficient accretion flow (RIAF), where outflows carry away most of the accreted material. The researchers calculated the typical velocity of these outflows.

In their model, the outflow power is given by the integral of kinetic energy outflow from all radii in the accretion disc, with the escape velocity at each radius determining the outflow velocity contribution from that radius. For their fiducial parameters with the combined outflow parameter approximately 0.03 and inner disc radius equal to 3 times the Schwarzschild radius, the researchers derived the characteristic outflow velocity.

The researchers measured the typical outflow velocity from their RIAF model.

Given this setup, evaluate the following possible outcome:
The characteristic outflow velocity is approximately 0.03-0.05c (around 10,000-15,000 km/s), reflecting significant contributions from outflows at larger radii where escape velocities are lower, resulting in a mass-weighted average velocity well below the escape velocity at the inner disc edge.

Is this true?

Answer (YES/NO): NO